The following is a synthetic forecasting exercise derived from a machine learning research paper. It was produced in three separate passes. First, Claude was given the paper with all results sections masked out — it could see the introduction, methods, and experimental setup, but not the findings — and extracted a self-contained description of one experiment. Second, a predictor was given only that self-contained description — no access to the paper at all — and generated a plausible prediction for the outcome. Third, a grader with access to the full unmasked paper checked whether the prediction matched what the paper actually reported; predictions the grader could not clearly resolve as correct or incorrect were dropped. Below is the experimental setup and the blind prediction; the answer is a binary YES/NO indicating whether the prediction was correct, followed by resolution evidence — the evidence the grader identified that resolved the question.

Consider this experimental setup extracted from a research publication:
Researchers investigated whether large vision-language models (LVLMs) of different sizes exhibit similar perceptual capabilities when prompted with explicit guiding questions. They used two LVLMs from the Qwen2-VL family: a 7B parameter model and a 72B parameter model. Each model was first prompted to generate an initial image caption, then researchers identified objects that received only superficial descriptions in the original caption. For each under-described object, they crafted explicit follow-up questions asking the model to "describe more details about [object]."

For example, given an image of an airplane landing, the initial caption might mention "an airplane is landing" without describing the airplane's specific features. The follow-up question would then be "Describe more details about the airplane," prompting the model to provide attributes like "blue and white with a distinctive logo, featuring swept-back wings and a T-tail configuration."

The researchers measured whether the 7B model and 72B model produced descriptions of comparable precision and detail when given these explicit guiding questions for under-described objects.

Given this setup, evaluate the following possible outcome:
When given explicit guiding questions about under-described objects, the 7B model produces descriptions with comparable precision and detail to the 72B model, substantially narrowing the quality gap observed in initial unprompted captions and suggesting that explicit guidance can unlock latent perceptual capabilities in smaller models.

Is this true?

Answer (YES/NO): YES